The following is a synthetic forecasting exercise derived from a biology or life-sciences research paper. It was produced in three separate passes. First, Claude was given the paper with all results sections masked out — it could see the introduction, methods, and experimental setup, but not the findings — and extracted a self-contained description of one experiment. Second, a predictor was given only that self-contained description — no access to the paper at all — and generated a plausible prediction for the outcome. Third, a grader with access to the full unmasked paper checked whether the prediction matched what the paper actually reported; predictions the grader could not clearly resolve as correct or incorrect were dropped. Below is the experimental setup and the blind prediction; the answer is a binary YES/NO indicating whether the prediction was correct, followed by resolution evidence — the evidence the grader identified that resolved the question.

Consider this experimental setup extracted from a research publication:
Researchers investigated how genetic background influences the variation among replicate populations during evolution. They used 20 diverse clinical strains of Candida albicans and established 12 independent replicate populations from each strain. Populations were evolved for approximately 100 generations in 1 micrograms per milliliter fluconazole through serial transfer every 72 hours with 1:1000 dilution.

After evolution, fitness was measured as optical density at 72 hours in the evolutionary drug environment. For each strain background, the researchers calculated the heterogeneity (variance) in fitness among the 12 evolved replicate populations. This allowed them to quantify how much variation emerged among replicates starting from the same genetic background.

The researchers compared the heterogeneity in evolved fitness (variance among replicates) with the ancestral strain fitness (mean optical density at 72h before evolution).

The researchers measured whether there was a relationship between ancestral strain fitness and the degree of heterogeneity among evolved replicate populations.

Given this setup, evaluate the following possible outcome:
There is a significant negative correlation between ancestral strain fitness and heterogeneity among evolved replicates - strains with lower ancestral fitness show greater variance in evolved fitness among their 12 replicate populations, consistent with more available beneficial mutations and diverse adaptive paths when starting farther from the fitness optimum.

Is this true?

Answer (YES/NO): YES